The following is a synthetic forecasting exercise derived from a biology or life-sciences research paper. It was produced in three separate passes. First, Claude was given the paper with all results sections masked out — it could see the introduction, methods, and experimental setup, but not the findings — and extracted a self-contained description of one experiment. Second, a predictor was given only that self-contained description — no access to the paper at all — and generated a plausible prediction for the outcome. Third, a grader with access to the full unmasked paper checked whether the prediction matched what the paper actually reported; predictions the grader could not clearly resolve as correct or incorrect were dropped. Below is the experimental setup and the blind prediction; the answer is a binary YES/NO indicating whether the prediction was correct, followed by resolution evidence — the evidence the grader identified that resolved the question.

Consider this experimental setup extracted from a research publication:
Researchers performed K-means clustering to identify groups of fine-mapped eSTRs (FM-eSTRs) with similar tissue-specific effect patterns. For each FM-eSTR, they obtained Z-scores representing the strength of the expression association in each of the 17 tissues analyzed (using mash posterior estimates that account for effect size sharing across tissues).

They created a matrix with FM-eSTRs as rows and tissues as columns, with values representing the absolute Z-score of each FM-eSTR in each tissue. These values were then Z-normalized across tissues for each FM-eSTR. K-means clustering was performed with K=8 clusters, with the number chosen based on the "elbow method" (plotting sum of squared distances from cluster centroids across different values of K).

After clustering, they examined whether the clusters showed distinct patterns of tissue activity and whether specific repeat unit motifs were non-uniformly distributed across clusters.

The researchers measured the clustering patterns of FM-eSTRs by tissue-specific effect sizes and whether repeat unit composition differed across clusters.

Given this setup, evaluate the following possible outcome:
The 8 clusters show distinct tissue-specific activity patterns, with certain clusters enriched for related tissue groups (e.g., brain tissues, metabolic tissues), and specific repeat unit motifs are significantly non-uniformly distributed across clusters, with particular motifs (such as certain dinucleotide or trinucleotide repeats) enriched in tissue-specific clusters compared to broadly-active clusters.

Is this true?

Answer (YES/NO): NO